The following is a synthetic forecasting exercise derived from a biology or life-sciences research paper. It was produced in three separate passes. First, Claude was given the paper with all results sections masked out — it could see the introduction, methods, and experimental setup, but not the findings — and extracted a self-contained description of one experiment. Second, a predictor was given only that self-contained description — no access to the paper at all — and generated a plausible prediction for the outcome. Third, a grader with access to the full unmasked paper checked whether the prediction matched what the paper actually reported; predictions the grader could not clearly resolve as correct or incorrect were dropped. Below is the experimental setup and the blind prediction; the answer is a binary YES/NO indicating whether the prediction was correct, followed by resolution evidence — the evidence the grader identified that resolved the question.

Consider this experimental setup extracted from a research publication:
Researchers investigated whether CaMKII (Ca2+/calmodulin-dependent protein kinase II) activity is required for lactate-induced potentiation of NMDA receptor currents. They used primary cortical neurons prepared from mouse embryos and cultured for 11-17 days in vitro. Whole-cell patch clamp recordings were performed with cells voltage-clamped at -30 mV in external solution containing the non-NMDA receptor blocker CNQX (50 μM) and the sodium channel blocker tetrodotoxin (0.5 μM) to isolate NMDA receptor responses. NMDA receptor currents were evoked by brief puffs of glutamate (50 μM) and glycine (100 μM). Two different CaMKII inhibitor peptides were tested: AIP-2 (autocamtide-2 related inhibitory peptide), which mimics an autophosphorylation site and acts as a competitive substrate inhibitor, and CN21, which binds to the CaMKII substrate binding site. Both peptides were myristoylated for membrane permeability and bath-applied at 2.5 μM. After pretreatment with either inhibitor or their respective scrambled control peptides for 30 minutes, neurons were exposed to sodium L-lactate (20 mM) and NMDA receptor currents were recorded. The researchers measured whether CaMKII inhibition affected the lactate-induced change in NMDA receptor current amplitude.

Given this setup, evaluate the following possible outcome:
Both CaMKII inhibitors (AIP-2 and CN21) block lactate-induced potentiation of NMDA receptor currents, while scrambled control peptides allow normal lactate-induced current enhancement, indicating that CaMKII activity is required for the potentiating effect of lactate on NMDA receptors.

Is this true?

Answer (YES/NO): YES